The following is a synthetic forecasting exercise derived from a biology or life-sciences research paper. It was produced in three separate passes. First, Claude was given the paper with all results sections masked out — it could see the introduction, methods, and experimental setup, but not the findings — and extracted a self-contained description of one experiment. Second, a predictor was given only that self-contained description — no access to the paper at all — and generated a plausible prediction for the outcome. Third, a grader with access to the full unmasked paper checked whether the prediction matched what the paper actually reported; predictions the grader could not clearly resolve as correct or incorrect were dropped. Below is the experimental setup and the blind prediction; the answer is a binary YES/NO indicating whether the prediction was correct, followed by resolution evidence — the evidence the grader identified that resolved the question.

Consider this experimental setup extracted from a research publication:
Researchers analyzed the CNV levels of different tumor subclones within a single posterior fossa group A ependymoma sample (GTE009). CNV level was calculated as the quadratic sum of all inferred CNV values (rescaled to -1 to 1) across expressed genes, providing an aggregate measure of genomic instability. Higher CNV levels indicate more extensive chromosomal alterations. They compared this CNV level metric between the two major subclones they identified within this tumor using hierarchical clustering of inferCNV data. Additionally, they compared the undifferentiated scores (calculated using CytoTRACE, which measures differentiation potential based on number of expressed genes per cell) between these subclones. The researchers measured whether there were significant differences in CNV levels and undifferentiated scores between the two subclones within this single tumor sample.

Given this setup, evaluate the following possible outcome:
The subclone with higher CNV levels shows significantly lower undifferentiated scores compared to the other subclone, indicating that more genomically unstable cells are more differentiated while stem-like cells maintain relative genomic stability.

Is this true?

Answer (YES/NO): YES